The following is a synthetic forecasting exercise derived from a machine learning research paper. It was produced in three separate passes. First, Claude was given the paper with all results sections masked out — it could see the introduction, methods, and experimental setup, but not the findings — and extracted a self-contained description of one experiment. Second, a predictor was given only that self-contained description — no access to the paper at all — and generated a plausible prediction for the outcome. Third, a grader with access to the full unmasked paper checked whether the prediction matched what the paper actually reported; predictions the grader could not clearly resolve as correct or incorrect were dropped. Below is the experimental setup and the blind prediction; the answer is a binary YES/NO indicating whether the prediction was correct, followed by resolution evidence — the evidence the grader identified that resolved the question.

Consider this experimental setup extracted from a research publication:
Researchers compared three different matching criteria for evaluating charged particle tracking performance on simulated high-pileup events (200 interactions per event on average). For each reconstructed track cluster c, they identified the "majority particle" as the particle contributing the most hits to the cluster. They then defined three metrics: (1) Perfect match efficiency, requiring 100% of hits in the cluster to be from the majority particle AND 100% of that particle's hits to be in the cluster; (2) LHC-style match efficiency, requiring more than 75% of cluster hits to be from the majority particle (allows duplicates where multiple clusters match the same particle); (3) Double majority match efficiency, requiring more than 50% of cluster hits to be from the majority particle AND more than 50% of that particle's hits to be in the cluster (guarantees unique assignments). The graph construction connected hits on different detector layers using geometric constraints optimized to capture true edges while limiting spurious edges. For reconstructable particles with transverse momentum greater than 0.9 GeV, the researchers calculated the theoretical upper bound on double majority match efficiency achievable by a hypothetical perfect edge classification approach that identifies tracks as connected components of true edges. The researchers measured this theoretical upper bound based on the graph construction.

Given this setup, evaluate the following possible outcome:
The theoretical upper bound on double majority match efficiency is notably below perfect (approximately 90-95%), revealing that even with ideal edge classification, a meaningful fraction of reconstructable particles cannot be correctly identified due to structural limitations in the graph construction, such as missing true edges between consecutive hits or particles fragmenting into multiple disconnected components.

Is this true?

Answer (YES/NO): NO